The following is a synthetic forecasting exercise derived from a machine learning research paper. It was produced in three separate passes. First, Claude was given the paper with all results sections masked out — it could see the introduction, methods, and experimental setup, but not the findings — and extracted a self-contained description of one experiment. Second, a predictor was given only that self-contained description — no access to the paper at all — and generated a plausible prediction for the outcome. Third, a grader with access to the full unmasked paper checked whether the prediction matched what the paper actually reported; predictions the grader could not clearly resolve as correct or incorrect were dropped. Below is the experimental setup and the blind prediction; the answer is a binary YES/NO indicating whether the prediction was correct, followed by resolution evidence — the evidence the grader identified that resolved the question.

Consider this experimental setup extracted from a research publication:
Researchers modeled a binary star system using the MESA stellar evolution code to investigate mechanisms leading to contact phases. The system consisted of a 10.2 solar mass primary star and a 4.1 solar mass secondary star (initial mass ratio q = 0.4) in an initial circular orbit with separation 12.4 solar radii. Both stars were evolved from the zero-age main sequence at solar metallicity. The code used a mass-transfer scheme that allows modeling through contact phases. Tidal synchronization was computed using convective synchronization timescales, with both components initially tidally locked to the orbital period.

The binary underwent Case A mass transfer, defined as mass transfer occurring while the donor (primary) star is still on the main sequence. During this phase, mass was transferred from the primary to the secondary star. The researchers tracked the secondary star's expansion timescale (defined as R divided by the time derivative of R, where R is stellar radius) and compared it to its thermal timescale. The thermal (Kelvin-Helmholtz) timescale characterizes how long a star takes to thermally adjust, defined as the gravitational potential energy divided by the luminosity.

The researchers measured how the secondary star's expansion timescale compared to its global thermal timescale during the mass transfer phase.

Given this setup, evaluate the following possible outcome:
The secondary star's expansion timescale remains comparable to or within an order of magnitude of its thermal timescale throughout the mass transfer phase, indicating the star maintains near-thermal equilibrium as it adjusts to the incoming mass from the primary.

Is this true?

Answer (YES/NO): NO